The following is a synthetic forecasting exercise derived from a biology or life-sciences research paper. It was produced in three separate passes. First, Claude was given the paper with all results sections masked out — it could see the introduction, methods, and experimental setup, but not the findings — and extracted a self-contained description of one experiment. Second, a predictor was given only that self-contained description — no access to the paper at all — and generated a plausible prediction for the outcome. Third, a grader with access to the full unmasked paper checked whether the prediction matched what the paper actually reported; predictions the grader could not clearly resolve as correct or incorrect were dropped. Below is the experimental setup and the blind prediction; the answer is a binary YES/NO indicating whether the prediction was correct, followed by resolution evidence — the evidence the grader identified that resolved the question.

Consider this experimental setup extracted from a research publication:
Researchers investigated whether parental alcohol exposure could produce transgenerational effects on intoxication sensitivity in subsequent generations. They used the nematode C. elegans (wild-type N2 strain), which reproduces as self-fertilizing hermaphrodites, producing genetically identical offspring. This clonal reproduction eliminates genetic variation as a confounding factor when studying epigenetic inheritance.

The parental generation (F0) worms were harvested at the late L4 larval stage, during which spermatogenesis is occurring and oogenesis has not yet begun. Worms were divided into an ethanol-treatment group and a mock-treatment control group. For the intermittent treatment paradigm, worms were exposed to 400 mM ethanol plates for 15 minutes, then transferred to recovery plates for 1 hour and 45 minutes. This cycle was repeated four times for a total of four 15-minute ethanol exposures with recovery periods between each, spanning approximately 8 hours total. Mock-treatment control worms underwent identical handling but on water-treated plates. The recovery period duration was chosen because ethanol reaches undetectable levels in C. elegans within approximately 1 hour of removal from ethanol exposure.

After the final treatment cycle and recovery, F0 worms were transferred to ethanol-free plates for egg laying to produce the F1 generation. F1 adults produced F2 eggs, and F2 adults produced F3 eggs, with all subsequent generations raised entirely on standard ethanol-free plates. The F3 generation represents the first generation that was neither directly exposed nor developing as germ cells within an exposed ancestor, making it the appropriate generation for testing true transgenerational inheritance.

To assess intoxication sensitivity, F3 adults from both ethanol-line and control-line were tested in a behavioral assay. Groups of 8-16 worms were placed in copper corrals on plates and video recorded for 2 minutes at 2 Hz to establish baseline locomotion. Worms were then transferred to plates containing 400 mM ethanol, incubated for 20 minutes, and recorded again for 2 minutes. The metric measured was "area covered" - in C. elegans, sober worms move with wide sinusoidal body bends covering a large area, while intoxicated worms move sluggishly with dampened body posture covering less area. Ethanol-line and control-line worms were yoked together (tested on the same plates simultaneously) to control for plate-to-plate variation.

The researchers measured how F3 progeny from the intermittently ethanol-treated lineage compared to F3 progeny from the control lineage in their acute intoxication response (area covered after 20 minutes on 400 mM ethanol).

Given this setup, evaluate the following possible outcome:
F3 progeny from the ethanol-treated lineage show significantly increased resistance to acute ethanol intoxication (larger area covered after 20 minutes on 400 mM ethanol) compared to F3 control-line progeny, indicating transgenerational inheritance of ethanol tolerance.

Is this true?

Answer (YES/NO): NO